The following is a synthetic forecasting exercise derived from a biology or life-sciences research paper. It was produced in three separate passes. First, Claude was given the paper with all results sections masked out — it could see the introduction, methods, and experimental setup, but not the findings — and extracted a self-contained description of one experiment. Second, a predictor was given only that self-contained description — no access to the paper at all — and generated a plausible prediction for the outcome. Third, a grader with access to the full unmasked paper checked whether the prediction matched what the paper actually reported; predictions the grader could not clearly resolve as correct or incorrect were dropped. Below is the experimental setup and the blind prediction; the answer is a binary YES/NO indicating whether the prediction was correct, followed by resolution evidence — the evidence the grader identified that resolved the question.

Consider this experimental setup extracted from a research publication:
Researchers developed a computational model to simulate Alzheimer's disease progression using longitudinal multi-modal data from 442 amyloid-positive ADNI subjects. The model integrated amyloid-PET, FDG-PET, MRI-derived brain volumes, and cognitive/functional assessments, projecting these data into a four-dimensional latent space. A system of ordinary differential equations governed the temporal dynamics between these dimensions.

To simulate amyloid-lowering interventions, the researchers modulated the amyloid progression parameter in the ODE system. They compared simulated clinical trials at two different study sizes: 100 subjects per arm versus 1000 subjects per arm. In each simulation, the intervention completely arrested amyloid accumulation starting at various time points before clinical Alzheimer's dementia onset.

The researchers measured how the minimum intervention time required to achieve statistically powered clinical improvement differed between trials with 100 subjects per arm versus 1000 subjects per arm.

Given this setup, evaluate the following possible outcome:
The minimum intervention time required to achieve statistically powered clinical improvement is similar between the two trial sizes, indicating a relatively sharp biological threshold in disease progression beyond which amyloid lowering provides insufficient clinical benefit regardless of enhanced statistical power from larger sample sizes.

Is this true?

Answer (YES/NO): NO